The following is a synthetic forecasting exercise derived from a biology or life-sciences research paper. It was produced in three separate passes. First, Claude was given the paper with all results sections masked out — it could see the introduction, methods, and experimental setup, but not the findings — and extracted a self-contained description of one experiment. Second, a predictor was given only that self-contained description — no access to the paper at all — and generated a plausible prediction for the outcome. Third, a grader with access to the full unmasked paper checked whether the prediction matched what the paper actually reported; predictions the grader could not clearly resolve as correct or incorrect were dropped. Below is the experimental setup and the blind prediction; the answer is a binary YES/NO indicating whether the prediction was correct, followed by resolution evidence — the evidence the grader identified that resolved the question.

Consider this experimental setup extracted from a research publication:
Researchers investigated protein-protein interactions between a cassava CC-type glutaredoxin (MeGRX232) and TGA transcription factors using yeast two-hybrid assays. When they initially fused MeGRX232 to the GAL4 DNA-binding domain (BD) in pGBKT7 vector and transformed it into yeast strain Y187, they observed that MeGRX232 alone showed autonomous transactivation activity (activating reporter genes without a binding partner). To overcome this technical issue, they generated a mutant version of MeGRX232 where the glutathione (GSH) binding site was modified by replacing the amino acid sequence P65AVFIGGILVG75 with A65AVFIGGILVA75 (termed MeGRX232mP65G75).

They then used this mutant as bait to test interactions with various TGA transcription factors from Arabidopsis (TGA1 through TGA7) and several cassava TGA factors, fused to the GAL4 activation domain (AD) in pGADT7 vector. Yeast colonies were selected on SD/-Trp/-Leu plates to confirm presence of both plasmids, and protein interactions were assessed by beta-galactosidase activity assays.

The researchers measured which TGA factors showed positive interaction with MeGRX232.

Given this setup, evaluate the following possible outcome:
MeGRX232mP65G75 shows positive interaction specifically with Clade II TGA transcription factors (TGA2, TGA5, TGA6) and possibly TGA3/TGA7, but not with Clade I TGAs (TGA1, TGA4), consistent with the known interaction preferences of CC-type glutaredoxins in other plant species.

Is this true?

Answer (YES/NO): NO